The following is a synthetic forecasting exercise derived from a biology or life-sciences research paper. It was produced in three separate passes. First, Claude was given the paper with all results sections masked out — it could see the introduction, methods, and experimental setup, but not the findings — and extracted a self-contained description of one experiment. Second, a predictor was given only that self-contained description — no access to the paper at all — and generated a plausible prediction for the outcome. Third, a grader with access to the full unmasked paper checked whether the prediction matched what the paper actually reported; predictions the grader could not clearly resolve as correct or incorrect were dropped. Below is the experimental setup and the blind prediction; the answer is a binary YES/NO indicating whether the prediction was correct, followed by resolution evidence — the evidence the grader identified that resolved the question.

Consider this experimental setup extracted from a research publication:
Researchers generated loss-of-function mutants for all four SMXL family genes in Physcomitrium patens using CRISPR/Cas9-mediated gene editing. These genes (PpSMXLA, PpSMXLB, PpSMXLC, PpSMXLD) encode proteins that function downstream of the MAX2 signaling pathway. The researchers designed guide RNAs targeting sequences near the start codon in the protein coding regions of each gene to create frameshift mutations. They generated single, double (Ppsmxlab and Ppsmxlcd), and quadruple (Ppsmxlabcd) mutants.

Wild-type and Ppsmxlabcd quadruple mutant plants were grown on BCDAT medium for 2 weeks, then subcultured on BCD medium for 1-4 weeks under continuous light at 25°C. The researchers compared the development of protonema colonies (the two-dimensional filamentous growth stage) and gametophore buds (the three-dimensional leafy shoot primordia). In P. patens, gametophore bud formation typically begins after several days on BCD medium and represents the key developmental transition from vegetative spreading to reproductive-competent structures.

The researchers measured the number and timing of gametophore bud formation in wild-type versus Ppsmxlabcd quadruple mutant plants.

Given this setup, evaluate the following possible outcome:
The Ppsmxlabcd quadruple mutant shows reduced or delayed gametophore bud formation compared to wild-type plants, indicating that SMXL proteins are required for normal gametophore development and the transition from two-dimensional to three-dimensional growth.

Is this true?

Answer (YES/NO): YES